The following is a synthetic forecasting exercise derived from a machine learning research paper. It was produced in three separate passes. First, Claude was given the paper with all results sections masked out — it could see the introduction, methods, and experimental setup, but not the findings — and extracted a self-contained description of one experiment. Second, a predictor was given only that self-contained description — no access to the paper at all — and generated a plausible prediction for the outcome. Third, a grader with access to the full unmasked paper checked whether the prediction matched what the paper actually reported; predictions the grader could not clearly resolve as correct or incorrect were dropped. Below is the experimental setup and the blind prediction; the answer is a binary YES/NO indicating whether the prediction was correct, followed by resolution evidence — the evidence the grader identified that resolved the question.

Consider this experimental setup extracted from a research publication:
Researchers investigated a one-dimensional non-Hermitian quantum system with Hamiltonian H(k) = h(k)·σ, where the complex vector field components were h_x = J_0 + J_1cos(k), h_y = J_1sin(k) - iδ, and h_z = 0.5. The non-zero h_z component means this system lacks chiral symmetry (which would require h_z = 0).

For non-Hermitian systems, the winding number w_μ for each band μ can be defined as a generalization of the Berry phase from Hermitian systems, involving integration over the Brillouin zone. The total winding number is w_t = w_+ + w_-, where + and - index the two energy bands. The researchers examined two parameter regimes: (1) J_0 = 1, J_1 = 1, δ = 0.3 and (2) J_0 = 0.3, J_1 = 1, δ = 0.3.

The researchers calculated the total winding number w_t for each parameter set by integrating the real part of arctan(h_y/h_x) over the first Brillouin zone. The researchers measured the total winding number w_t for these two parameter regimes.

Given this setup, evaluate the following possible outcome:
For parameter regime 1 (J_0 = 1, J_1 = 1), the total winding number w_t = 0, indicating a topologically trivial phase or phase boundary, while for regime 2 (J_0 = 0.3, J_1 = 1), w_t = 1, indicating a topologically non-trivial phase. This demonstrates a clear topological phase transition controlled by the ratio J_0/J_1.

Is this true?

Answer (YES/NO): NO